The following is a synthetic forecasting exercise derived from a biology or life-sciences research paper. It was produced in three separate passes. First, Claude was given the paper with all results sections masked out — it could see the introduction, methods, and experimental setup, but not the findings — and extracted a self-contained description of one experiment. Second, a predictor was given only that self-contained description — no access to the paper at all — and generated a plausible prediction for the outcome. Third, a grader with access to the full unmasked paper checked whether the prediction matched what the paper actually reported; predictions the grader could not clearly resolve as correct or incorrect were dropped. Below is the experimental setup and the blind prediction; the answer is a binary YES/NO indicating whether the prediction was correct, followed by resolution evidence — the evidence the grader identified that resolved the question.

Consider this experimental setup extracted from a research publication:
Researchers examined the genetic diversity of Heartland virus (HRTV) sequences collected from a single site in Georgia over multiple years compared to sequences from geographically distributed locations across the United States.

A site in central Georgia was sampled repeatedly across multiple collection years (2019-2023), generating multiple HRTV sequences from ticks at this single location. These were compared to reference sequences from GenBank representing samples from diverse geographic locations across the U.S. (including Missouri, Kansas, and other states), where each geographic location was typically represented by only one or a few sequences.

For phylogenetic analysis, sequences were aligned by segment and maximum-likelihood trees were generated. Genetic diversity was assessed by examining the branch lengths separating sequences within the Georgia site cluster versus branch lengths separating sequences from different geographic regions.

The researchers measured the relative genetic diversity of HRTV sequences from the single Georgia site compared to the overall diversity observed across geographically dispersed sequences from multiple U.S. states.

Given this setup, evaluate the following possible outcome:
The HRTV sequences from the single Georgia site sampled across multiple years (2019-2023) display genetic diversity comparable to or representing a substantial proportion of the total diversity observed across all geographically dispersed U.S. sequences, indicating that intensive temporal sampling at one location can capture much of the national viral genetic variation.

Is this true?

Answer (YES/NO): NO